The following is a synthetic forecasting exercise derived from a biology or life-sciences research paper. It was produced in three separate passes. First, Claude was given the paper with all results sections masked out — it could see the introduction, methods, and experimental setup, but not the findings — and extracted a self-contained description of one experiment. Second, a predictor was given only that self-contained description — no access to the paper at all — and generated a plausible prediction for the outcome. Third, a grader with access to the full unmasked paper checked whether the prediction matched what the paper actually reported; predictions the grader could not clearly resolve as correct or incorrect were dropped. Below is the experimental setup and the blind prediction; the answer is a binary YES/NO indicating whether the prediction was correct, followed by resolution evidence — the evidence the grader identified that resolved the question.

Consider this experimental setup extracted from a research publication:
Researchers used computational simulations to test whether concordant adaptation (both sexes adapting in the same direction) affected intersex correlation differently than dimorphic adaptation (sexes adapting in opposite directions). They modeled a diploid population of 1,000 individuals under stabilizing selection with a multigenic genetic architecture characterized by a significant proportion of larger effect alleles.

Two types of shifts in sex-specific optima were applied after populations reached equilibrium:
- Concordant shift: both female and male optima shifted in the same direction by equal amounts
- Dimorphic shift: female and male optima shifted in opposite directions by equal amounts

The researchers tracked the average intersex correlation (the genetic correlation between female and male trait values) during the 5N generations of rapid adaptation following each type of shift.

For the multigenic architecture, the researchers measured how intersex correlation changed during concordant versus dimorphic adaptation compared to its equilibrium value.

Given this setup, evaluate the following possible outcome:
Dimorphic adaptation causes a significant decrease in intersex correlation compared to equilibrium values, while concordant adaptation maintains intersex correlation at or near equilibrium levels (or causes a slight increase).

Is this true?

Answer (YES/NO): YES